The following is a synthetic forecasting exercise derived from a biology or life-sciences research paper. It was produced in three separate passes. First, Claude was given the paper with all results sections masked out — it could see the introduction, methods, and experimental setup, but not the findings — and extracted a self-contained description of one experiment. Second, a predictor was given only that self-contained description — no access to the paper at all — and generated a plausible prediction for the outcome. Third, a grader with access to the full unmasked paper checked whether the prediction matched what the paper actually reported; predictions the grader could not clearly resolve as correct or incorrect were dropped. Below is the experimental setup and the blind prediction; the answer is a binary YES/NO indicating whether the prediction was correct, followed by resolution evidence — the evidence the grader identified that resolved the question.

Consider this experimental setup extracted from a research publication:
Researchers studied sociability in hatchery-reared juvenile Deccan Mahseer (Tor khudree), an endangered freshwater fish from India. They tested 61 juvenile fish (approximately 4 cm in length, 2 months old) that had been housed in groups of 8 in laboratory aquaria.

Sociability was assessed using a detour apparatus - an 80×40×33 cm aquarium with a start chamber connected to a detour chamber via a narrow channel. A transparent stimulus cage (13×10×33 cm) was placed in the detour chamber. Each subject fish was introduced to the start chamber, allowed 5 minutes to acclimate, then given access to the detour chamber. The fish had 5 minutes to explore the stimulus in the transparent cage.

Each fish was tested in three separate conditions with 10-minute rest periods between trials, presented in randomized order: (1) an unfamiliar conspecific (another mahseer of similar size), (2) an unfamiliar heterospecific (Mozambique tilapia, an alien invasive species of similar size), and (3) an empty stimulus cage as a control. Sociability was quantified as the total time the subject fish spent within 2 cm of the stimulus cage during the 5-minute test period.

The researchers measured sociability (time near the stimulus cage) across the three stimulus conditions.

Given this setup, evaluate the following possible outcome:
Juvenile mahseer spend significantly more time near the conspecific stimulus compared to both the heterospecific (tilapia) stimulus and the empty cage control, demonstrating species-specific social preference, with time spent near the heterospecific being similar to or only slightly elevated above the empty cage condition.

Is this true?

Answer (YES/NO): YES